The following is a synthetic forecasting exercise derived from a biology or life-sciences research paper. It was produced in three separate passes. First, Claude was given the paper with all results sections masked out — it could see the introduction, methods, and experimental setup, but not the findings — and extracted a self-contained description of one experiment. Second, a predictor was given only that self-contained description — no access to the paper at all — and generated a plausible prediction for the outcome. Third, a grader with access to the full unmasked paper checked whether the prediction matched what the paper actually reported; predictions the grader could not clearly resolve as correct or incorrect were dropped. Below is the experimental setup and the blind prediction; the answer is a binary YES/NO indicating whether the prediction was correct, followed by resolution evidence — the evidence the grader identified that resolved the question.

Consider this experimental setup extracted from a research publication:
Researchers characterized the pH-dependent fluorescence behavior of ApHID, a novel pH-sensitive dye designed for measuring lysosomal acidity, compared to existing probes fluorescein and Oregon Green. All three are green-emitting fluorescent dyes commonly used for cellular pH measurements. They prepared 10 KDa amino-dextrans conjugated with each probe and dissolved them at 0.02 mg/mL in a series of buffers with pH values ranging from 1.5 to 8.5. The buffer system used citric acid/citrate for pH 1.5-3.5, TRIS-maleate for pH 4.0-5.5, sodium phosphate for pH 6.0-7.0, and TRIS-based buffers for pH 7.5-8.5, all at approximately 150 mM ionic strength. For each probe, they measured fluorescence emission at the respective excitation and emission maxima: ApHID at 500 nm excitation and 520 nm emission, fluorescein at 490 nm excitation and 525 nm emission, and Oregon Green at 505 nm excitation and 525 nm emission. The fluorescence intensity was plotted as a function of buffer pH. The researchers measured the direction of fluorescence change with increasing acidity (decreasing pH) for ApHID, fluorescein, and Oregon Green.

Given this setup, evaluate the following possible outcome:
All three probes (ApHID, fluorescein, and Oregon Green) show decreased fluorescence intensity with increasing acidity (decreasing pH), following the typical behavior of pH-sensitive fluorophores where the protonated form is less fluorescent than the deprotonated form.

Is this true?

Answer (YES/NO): NO